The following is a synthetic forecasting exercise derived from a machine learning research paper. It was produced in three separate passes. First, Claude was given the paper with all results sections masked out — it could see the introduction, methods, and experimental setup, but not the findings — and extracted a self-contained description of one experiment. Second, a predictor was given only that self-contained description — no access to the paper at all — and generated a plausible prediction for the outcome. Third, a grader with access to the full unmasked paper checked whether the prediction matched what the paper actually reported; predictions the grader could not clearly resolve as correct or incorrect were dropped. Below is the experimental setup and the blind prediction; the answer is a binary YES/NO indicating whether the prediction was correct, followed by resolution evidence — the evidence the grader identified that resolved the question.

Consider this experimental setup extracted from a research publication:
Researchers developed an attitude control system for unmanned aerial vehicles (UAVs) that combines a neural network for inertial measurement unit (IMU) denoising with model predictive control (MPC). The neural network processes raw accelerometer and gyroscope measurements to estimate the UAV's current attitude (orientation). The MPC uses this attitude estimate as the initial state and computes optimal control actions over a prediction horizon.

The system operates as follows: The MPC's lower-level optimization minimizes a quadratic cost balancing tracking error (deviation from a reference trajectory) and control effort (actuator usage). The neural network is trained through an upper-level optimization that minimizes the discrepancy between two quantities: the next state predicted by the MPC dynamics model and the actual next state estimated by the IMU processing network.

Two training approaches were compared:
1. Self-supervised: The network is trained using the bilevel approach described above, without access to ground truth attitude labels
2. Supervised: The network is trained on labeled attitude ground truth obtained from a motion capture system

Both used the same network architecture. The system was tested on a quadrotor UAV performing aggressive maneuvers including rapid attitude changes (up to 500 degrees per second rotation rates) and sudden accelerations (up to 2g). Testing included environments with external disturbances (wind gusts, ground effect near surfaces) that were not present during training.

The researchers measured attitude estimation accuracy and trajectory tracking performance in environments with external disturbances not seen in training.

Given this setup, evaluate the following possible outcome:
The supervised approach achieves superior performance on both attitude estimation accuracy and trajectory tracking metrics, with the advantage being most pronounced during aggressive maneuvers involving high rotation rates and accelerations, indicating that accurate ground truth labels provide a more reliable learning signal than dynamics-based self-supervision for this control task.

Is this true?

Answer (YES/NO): NO